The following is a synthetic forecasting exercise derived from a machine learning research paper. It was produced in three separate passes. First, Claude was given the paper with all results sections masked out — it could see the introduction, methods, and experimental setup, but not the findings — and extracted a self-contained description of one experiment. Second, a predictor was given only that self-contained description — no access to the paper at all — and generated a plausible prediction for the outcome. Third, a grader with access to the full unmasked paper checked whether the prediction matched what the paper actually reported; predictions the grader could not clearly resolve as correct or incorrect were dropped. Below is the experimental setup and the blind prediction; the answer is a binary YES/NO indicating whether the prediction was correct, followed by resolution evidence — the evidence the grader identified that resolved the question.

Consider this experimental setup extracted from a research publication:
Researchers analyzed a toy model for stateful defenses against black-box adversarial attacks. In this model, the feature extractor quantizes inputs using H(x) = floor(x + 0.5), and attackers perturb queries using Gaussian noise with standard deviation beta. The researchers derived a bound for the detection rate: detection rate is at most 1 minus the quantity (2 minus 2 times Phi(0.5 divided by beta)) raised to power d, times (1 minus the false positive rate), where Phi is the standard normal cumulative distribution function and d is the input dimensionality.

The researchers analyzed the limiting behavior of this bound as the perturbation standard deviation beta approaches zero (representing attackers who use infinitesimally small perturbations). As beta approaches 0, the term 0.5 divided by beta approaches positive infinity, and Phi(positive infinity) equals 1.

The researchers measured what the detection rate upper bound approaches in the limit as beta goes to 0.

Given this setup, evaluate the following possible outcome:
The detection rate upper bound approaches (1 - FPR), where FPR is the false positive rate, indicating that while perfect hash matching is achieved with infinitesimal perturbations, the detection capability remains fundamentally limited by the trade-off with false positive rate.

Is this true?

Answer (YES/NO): NO